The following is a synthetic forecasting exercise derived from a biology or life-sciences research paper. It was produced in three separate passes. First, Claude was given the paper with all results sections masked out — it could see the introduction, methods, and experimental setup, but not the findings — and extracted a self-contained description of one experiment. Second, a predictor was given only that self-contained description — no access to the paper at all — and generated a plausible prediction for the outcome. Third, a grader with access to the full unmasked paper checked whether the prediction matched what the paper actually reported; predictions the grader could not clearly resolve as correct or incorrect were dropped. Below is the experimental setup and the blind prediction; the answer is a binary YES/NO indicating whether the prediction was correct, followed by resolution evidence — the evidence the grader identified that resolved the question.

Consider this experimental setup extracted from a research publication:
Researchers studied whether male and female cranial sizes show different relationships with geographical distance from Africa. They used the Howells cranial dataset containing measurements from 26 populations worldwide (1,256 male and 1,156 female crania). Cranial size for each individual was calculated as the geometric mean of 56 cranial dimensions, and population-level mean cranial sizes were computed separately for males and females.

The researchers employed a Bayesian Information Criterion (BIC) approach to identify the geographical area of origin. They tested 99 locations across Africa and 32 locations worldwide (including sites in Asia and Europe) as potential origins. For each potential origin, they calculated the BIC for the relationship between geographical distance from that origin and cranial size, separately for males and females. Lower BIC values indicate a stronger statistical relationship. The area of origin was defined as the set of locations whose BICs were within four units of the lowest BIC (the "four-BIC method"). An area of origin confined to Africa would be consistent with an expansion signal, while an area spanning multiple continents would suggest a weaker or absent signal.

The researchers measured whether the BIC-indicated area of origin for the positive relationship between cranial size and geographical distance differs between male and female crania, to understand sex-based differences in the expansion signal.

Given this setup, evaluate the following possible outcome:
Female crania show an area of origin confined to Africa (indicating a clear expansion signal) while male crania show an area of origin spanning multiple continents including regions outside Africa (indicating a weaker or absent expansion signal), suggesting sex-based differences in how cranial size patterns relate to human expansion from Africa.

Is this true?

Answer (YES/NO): NO